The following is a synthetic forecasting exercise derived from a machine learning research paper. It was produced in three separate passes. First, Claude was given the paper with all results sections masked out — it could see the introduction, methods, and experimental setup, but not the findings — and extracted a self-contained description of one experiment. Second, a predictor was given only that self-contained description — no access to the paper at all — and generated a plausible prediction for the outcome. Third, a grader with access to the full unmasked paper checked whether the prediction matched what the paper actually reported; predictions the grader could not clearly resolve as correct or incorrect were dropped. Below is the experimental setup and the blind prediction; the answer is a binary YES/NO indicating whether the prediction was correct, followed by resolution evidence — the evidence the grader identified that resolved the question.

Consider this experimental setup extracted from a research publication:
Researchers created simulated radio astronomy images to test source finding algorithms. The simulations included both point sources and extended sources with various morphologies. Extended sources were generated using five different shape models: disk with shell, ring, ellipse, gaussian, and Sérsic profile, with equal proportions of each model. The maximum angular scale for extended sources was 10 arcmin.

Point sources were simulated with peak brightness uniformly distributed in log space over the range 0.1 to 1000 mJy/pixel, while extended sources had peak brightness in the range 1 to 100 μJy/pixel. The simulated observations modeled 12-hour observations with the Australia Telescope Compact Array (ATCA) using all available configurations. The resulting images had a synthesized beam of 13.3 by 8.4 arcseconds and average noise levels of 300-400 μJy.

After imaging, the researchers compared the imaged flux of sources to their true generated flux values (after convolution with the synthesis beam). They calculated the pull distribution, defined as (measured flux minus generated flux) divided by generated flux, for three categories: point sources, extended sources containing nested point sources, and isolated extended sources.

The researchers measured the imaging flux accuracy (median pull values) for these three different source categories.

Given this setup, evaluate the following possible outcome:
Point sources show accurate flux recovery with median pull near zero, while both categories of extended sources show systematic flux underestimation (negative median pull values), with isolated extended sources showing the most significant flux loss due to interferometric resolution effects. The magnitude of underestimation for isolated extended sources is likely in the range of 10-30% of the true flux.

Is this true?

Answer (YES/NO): NO